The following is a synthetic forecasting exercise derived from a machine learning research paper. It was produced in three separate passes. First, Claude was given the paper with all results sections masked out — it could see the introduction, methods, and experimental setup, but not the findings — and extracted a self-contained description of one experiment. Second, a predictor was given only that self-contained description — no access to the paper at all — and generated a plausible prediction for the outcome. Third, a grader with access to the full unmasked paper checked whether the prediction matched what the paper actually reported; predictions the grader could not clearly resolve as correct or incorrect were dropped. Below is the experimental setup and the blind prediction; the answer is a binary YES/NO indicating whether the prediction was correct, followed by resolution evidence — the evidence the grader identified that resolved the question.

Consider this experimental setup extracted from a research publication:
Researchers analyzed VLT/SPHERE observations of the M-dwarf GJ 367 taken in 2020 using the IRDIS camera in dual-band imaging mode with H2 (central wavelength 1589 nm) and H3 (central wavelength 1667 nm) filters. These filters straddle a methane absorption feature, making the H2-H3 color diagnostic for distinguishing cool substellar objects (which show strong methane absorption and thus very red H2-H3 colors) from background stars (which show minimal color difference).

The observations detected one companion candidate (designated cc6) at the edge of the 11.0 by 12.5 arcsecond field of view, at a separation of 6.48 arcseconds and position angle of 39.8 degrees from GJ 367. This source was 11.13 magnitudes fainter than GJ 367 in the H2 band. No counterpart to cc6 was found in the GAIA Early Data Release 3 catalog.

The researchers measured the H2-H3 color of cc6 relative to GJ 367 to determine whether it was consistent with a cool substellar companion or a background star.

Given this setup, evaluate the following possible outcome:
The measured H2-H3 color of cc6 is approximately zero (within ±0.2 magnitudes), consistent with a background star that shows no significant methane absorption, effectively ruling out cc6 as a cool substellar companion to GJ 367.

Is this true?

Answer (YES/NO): YES